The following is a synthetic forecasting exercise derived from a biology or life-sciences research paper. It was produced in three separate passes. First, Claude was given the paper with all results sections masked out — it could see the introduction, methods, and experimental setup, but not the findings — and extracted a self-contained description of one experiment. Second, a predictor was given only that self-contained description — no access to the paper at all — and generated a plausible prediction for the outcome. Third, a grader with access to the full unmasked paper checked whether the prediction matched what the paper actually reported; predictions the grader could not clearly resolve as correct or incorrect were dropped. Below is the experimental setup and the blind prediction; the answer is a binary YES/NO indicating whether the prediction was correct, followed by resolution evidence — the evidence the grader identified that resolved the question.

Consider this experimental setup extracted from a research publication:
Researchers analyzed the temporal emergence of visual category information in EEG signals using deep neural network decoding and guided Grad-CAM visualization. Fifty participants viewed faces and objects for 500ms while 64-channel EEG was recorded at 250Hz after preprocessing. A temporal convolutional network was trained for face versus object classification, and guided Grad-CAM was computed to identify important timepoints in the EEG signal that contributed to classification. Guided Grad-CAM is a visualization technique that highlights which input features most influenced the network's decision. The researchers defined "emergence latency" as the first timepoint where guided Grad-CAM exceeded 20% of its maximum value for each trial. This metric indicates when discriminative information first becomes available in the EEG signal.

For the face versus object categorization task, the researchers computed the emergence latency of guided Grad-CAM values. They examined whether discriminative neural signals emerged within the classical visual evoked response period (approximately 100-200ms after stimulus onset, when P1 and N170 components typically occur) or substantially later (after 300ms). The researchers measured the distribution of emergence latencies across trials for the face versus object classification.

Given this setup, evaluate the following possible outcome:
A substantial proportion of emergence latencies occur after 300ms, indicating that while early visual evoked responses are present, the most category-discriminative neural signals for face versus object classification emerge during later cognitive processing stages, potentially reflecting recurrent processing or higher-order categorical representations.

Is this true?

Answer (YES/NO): NO